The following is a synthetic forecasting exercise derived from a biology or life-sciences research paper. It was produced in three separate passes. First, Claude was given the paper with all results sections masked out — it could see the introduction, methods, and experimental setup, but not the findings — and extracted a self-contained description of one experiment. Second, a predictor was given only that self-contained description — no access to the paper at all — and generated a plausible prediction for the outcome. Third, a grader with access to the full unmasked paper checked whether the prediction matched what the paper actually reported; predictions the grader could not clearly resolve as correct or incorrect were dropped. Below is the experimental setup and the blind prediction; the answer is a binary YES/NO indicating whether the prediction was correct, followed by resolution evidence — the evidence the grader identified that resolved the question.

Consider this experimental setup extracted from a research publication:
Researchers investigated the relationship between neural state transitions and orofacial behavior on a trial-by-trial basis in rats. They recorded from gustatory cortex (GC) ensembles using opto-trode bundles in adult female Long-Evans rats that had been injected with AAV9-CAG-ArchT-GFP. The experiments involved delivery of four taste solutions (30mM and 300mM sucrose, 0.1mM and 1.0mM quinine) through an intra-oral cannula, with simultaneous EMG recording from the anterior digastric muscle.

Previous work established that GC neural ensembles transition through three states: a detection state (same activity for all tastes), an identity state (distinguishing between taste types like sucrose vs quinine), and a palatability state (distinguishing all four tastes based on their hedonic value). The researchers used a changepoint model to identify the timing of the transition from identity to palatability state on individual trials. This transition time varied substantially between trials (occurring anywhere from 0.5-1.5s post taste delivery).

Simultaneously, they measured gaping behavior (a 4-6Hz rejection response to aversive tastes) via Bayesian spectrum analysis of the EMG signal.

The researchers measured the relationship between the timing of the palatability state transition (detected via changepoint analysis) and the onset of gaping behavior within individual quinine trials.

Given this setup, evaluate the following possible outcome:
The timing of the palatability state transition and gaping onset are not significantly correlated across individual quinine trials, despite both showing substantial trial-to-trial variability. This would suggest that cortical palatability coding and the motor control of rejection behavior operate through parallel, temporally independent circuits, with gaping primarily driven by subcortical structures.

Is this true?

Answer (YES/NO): NO